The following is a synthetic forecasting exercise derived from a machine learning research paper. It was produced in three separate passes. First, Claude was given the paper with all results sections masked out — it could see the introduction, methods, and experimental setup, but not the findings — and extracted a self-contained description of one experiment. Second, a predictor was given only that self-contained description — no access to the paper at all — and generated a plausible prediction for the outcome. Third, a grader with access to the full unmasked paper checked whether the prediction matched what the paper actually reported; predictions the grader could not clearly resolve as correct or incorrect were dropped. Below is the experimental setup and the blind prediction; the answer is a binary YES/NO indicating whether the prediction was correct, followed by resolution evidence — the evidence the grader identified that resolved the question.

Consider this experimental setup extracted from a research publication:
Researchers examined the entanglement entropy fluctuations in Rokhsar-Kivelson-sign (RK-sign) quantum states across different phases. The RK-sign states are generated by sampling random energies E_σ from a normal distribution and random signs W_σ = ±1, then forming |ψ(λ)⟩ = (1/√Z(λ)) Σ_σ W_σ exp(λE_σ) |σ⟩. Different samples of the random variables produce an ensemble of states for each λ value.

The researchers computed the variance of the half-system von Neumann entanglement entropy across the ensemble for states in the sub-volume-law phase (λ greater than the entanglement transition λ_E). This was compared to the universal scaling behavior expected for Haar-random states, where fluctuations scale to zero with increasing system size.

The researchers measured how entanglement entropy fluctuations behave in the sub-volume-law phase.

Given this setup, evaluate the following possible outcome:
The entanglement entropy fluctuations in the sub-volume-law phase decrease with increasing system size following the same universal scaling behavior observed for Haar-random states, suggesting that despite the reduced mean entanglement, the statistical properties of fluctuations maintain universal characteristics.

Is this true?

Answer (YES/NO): NO